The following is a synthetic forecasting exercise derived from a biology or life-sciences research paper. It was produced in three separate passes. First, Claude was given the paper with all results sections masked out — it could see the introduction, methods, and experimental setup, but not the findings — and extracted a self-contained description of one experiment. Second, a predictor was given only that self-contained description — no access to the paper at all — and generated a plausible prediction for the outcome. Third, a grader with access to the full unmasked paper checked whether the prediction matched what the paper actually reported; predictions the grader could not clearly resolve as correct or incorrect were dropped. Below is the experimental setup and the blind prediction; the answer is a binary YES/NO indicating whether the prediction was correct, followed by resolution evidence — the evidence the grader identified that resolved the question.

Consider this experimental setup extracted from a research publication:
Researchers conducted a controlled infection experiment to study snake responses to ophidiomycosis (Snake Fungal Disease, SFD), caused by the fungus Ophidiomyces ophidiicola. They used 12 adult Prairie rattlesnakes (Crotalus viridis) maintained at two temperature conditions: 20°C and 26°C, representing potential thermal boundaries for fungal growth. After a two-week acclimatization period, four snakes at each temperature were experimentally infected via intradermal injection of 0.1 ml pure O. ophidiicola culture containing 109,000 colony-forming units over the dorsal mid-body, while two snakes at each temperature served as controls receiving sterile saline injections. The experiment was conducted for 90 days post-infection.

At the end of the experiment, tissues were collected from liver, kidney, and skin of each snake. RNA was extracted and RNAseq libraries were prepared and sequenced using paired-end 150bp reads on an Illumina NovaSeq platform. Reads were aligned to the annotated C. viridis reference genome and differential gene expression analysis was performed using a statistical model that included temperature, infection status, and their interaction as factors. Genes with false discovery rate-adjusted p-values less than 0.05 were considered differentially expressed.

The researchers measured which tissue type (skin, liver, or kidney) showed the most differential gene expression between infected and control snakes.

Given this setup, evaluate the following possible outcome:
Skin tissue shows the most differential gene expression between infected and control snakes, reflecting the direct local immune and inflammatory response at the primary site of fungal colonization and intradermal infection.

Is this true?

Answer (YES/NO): NO